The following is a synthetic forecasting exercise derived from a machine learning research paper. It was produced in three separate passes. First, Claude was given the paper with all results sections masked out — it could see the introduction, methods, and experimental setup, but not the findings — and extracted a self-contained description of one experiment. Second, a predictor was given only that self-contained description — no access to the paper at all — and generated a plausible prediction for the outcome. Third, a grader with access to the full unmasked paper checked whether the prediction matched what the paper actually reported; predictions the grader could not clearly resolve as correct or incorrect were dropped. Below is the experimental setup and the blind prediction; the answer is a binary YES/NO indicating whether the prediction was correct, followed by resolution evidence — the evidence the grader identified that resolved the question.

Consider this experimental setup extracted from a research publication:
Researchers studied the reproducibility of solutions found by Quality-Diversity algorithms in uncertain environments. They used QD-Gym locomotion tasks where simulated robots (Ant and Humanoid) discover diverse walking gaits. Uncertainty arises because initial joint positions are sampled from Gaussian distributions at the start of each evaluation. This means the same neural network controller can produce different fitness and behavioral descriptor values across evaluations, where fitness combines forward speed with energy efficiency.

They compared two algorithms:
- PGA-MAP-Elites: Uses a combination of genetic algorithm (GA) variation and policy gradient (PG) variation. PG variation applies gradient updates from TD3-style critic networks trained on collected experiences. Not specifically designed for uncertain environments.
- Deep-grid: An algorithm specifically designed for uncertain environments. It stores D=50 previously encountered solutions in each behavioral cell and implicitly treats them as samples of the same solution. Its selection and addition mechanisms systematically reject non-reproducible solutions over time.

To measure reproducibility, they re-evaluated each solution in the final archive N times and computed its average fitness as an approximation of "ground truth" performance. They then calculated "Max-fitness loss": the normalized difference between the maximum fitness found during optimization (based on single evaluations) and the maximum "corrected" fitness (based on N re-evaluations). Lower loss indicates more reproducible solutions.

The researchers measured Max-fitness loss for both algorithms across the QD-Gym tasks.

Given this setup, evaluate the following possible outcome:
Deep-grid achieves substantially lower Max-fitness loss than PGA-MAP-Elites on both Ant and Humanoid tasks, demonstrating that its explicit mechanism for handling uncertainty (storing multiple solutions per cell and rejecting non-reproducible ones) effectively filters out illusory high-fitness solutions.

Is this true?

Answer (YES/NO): NO